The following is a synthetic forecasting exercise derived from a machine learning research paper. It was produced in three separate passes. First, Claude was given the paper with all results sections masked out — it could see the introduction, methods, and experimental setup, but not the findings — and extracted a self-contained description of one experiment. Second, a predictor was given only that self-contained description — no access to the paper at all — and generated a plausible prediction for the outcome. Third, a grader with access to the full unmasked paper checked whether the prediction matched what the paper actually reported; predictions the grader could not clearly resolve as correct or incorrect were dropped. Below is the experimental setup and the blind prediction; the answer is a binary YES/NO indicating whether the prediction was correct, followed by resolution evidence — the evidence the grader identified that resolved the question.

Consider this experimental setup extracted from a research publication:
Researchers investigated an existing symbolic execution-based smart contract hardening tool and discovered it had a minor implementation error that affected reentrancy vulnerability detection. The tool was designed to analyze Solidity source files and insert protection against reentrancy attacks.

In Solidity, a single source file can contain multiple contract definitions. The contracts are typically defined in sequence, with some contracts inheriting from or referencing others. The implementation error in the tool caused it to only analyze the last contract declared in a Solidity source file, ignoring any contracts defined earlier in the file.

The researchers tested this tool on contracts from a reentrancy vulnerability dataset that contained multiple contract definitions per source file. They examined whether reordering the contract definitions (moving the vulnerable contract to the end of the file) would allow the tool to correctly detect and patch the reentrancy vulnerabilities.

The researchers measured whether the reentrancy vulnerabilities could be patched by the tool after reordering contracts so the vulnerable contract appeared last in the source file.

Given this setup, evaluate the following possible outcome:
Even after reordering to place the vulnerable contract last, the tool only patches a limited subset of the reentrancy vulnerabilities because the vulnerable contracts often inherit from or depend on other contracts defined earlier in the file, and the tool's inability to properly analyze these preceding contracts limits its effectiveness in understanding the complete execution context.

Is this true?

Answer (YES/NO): NO